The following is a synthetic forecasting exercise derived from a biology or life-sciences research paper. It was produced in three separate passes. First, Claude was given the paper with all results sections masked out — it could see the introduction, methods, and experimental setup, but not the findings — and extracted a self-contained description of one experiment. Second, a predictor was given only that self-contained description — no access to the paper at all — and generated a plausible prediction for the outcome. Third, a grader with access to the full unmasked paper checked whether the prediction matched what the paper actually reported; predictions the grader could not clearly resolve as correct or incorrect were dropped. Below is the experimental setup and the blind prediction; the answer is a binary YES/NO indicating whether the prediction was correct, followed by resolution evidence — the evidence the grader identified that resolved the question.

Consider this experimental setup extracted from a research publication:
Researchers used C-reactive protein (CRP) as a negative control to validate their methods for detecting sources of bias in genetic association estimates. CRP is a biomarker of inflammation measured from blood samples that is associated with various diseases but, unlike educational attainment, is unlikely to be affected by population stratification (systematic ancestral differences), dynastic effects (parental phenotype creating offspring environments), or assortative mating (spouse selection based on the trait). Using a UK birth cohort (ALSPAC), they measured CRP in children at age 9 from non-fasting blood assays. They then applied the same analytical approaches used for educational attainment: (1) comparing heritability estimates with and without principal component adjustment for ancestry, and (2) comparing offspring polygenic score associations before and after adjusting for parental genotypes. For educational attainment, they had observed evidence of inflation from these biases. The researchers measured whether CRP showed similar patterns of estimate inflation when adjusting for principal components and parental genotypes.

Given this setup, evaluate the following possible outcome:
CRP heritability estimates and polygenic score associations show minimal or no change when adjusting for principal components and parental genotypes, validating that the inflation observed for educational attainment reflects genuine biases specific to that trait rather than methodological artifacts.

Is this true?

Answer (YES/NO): YES